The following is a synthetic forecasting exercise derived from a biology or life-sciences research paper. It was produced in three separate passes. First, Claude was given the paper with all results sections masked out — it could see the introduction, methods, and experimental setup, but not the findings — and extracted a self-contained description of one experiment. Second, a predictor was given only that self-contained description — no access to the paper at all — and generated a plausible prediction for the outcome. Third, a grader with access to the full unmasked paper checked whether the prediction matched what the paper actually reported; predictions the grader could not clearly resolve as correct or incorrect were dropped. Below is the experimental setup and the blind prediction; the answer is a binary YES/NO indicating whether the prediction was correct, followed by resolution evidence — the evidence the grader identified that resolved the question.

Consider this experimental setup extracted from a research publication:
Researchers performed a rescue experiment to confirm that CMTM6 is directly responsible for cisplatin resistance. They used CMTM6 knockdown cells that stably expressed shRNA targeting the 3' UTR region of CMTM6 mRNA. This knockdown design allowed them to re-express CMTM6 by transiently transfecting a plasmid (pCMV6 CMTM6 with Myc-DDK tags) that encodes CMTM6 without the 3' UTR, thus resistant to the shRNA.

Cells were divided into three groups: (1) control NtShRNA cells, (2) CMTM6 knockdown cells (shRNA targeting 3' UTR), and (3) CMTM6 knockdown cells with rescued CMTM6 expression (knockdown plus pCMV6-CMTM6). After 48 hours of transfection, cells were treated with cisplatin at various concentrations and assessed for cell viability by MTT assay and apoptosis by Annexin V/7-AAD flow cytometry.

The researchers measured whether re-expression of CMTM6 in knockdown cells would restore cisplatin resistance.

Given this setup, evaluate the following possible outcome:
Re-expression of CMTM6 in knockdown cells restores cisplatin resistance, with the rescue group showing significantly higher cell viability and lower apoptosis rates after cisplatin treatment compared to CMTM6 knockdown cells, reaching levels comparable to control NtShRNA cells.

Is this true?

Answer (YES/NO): YES